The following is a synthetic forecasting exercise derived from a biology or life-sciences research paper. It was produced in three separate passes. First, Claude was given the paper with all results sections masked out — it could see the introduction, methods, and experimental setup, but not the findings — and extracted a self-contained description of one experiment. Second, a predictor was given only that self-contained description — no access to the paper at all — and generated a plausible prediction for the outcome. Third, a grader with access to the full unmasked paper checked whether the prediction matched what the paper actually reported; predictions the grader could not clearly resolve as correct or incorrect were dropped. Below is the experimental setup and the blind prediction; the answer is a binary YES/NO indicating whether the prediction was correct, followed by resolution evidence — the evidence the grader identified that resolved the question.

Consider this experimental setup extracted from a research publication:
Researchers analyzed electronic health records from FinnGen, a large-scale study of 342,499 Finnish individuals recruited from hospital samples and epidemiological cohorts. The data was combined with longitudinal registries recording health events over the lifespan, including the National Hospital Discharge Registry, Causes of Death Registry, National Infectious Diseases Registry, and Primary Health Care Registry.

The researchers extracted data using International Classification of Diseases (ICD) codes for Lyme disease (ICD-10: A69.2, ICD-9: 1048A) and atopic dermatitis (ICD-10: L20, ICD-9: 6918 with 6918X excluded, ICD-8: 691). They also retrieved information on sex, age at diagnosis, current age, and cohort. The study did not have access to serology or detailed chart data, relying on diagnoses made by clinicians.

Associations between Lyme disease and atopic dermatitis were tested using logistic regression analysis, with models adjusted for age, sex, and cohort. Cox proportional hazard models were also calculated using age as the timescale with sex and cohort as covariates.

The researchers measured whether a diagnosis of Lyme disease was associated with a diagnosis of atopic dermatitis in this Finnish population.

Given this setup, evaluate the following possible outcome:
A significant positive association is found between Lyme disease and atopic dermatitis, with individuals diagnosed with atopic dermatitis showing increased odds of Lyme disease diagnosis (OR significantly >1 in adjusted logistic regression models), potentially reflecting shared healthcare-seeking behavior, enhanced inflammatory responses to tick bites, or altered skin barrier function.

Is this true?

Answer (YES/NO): NO